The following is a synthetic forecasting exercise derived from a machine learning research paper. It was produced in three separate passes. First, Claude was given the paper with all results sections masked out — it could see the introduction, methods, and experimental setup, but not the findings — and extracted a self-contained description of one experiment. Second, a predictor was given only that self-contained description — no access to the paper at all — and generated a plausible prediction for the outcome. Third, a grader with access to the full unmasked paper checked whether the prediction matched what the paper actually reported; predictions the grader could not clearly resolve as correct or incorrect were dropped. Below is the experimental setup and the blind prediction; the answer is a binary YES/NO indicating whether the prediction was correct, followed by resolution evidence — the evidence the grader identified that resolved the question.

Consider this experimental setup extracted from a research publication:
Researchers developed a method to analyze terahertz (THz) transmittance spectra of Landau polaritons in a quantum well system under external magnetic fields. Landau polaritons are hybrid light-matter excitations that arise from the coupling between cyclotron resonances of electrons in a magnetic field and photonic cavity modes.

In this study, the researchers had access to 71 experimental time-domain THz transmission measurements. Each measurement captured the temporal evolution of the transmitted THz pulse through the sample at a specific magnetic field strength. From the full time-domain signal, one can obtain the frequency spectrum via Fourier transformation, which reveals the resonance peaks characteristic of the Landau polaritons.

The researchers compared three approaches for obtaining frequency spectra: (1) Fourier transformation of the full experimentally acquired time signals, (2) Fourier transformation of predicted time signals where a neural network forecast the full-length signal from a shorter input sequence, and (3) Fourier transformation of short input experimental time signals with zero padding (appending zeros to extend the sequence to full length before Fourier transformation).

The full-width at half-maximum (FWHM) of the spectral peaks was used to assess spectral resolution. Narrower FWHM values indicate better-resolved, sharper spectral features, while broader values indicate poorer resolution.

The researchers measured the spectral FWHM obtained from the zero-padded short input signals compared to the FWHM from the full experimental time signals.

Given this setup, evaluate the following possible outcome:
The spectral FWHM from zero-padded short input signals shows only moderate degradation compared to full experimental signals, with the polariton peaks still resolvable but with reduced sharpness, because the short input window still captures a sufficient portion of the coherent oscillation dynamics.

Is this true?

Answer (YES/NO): NO